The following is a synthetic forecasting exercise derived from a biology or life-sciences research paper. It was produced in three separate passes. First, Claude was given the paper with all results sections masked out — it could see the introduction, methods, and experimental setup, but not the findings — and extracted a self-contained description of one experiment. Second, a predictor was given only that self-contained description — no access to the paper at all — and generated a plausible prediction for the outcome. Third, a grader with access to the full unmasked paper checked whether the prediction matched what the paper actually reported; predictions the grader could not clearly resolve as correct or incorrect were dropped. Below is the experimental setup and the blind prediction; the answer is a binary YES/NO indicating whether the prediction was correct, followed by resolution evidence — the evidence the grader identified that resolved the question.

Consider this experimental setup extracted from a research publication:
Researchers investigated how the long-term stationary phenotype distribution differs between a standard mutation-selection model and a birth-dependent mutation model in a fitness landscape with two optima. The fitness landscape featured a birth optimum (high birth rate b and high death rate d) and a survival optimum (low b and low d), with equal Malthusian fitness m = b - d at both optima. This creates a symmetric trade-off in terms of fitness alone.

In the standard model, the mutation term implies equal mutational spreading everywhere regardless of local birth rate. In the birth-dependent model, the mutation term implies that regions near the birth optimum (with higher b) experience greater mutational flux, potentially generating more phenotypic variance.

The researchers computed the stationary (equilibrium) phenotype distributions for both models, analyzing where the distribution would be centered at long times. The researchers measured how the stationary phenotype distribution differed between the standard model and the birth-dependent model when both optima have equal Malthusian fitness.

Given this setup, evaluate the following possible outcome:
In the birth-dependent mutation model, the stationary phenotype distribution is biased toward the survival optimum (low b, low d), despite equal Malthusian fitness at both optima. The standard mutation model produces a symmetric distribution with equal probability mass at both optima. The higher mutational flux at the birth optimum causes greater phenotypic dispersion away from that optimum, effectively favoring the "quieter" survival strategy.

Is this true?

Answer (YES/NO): YES